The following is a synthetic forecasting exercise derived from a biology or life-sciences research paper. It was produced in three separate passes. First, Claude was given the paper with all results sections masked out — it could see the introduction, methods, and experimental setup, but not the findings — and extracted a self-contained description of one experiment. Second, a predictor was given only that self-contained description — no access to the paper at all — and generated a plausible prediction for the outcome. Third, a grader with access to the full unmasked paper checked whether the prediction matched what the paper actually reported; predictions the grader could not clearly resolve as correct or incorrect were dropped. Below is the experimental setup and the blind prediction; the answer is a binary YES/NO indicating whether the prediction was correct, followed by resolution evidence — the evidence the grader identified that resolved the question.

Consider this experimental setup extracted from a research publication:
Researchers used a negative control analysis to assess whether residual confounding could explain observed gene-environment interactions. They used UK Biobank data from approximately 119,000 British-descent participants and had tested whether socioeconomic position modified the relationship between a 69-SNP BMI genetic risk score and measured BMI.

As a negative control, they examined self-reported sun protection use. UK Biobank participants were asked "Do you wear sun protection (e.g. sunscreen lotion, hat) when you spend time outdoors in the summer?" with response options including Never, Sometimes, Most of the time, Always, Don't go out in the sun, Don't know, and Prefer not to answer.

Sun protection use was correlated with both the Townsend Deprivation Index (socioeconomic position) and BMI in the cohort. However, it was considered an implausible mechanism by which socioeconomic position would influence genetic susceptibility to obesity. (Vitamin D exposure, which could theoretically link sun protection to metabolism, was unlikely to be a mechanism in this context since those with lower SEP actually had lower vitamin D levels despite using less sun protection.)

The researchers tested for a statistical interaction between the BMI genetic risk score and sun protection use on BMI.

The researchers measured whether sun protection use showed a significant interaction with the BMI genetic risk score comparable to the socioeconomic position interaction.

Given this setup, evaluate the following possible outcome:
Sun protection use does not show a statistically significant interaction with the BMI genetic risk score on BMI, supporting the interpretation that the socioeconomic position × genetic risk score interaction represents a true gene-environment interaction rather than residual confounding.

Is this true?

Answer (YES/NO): NO